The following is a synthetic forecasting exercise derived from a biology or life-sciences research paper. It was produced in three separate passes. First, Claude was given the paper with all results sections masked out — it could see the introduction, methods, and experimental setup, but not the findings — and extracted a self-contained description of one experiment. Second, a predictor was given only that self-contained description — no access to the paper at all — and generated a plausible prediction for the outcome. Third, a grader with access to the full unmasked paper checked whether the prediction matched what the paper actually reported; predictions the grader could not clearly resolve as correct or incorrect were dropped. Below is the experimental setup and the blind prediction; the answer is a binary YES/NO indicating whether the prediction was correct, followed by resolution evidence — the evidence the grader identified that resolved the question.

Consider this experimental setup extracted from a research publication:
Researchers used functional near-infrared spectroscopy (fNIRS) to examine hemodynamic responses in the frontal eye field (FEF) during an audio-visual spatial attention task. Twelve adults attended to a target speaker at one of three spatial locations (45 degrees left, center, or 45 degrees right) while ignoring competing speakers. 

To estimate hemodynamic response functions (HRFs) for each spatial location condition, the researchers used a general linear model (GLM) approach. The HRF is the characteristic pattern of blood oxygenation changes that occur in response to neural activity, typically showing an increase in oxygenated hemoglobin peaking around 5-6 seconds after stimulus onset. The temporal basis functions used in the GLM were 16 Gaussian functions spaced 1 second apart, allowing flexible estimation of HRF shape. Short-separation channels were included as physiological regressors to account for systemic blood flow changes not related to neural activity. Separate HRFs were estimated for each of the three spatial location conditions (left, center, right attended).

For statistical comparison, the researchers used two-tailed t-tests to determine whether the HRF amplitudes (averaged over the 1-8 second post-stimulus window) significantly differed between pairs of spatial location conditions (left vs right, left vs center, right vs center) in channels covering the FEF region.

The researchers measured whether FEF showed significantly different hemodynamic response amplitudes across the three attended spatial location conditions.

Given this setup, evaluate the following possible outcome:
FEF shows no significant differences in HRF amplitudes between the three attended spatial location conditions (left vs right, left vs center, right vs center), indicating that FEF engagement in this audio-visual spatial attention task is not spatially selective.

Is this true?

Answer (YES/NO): NO